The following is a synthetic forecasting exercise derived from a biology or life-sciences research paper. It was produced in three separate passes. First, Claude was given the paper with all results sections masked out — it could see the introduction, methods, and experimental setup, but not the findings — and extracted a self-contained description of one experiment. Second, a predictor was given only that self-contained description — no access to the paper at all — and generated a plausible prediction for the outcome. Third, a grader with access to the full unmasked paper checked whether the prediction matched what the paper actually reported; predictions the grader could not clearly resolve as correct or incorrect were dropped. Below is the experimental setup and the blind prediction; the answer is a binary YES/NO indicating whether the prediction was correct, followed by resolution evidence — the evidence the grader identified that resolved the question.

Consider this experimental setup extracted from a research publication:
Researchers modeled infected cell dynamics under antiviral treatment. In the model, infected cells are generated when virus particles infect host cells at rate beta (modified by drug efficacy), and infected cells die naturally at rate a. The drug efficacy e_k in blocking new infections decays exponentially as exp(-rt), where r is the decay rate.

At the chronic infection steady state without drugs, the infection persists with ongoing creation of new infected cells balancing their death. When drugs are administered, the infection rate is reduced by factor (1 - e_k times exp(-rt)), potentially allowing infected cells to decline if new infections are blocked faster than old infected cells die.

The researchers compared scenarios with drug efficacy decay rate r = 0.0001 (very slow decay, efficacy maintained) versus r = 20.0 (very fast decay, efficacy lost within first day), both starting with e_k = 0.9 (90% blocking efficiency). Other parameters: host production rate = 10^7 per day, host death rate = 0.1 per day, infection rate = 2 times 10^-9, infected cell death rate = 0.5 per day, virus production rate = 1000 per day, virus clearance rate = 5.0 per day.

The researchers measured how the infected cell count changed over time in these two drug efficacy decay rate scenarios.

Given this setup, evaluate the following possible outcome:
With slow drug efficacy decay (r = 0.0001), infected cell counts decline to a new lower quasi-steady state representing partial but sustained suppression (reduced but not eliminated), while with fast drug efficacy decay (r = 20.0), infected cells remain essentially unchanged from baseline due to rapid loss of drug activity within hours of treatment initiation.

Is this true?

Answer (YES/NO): NO